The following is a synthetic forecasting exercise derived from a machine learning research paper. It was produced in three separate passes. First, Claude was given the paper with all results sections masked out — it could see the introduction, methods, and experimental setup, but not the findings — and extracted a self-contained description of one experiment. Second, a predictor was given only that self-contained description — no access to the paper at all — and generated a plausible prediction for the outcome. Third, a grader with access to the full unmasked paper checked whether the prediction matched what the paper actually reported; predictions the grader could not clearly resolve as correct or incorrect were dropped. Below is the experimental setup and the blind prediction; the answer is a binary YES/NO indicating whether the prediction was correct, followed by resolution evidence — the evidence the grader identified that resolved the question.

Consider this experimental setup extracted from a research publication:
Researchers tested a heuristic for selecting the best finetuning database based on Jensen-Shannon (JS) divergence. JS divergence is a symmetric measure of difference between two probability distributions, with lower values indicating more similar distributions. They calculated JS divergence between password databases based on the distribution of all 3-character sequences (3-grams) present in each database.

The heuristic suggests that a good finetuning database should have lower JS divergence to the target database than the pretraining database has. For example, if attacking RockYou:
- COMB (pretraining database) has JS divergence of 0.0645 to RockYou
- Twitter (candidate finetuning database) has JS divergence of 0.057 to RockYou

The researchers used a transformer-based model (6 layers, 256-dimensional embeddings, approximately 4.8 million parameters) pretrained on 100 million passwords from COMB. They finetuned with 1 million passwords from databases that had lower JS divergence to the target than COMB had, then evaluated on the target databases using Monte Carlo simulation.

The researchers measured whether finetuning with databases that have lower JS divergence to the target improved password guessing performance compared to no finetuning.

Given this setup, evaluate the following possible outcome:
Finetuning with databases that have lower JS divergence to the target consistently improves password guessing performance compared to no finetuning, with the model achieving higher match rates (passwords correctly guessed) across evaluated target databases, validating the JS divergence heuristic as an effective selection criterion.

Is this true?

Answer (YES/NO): YES